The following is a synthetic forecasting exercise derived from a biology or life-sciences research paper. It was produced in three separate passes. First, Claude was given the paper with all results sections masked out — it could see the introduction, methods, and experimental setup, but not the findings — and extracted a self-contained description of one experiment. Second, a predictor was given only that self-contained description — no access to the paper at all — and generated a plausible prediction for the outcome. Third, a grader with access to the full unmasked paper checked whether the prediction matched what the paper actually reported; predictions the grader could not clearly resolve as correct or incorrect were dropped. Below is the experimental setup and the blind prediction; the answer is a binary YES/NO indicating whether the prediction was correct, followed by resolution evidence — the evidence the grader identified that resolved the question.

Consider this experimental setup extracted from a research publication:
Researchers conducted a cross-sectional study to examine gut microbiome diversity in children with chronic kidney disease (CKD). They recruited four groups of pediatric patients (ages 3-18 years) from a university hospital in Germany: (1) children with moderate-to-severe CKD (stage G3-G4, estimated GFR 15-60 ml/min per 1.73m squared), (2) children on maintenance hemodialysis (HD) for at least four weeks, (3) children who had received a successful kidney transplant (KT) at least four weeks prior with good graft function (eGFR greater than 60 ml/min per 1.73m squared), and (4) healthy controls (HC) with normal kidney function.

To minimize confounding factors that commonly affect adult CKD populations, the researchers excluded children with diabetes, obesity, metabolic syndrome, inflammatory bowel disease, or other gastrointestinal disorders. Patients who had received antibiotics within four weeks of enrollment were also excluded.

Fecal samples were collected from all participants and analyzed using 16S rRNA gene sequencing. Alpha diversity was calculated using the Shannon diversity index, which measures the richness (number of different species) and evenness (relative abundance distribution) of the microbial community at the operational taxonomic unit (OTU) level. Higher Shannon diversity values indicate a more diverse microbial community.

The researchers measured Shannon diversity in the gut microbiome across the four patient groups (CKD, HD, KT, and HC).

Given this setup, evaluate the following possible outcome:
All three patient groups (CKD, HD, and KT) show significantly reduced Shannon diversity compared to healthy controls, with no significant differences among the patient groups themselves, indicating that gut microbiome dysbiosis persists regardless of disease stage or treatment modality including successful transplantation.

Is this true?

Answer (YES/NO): NO